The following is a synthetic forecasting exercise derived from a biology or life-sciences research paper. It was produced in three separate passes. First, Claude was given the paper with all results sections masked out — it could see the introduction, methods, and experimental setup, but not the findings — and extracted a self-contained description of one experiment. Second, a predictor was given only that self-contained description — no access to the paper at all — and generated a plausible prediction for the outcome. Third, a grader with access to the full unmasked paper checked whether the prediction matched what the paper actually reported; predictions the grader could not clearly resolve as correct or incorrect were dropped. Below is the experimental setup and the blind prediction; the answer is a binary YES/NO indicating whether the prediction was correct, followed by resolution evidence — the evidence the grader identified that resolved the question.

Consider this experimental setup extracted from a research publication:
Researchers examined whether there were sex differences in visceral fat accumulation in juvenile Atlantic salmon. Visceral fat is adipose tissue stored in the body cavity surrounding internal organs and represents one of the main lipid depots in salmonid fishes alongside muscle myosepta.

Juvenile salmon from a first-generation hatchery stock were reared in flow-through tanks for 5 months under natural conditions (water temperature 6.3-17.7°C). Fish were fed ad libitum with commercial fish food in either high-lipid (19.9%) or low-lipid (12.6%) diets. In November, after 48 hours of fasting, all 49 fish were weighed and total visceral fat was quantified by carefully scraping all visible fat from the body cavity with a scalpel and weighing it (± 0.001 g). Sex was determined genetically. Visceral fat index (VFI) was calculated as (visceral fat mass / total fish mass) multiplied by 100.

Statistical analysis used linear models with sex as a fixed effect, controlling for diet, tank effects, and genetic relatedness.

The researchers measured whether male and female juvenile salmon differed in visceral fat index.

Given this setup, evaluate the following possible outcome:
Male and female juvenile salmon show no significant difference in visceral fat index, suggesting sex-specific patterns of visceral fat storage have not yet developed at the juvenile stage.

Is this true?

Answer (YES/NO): YES